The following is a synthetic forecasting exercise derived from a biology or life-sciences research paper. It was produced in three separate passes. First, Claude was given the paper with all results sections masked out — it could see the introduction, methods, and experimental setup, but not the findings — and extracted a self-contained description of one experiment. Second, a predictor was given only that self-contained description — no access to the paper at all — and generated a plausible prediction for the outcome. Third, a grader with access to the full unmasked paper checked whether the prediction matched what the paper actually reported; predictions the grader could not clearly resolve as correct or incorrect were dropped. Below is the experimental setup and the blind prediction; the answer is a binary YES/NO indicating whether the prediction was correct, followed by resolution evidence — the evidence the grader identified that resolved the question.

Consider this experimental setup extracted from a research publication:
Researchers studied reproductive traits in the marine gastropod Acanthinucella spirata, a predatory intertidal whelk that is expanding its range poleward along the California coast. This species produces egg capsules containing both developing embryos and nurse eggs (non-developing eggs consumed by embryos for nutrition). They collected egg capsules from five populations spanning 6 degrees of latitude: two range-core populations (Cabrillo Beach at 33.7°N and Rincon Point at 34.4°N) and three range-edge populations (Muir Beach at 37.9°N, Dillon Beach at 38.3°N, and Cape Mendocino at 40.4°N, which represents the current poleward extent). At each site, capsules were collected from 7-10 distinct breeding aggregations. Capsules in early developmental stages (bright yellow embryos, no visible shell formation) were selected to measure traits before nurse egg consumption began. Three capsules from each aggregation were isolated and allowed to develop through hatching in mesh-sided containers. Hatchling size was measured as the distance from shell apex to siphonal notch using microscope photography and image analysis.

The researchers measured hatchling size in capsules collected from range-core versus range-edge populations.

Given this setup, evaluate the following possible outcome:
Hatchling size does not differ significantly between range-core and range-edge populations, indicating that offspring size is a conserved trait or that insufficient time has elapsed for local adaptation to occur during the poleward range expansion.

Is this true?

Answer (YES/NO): NO